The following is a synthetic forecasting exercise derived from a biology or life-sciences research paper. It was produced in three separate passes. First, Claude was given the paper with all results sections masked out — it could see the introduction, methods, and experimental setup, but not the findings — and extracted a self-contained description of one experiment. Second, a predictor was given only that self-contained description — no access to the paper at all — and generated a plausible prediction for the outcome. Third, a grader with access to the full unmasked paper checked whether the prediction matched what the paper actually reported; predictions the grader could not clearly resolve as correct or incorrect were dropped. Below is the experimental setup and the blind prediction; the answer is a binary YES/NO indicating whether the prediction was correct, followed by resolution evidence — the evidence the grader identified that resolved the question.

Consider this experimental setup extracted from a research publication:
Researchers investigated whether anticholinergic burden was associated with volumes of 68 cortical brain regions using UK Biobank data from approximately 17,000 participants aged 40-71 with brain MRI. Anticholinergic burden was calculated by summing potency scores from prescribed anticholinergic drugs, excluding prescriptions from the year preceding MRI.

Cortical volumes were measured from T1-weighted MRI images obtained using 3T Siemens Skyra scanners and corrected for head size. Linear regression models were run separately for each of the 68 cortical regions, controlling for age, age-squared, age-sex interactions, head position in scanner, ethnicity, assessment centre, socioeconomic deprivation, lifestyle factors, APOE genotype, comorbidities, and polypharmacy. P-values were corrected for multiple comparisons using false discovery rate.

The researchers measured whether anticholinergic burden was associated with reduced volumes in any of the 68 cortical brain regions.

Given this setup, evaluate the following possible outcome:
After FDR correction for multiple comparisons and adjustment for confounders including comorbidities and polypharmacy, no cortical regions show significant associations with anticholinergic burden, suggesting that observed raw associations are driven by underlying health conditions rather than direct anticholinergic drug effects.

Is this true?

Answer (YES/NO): YES